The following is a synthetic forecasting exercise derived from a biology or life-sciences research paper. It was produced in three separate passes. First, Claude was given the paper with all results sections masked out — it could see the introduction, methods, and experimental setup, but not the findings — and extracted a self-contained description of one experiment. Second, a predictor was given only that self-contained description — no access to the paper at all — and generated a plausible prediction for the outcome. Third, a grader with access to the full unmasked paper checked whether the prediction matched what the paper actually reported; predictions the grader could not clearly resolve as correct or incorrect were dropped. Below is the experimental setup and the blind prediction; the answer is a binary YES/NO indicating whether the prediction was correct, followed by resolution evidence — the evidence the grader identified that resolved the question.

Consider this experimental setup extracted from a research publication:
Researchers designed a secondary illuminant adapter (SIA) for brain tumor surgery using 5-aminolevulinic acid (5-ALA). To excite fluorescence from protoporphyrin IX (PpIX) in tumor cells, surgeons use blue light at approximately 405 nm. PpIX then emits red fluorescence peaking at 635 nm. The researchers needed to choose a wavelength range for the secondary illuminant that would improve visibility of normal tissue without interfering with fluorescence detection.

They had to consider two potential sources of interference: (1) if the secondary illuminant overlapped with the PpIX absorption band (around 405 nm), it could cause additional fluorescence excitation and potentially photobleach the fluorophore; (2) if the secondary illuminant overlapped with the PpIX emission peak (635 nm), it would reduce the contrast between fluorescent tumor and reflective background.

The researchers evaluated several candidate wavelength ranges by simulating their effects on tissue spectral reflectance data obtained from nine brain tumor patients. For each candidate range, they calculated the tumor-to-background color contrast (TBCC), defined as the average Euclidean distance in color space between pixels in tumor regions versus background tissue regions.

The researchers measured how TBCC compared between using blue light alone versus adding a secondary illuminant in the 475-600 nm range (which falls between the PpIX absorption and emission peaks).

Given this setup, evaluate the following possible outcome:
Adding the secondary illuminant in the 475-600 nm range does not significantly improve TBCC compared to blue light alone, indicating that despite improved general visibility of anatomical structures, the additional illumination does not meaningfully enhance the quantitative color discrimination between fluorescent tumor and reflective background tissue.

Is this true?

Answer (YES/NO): YES